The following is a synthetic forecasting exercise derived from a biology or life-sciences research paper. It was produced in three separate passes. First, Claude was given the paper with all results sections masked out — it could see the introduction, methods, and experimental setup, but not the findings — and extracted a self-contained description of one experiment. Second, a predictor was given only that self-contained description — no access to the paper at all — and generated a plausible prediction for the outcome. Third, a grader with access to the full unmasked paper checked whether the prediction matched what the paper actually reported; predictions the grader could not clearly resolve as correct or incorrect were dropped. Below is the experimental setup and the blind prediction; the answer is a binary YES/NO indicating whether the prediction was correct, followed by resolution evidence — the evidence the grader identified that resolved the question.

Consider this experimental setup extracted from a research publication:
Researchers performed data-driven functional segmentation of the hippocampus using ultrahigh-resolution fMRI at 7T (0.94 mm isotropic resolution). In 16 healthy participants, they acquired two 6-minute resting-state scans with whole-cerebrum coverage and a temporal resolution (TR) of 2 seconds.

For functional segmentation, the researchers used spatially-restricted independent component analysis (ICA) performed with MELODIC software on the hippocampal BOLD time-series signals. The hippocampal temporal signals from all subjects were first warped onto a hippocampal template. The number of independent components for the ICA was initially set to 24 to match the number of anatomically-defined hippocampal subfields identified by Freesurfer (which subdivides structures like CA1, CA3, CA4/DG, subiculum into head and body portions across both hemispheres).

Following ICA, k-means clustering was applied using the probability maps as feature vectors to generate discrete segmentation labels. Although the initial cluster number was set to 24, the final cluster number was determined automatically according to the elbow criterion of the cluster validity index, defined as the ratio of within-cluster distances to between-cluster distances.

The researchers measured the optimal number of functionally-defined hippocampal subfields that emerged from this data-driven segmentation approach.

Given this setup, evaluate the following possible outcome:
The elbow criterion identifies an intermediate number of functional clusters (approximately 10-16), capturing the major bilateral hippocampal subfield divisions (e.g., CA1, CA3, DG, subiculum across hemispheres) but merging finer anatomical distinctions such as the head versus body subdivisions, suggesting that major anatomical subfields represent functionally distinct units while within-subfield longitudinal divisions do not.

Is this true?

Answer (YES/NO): NO